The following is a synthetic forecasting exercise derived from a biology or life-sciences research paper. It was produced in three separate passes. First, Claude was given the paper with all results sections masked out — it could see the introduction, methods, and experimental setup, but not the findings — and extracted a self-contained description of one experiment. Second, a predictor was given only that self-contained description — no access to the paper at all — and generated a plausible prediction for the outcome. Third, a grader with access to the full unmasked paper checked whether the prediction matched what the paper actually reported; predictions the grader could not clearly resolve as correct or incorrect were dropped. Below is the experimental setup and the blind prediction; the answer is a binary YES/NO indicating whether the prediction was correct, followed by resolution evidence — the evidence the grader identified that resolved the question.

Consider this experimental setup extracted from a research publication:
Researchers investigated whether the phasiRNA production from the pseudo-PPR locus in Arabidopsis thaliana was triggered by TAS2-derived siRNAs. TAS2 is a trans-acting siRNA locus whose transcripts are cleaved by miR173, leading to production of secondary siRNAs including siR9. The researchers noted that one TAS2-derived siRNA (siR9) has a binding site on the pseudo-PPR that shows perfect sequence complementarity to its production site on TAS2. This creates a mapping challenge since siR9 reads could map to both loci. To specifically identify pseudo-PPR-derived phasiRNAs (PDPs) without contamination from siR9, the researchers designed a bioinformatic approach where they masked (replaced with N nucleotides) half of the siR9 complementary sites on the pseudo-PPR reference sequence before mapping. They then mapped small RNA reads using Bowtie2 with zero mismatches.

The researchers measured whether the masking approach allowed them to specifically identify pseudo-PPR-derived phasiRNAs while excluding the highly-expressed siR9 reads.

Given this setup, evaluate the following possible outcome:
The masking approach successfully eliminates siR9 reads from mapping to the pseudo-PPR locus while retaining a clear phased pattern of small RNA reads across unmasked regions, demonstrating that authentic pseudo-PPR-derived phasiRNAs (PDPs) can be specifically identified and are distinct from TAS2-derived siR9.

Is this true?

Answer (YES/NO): YES